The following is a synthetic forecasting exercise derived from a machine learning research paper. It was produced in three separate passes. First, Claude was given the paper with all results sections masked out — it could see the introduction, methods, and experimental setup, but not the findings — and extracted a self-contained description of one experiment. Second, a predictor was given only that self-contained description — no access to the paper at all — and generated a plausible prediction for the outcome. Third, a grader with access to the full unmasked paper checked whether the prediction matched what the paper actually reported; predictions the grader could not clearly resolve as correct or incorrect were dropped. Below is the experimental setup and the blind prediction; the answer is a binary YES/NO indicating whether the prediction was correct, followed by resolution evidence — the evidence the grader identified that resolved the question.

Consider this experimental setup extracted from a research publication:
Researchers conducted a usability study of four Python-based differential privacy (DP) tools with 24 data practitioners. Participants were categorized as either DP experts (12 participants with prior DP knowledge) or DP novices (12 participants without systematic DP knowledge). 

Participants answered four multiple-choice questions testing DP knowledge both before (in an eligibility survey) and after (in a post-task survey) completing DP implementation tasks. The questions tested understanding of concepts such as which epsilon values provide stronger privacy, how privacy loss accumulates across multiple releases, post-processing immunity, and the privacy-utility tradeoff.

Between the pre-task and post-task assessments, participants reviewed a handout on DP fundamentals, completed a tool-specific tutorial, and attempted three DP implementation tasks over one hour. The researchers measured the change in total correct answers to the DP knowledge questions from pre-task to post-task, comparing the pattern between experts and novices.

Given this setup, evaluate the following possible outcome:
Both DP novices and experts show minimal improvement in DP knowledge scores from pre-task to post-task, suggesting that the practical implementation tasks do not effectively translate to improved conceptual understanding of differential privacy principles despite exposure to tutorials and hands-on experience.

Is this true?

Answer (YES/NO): NO